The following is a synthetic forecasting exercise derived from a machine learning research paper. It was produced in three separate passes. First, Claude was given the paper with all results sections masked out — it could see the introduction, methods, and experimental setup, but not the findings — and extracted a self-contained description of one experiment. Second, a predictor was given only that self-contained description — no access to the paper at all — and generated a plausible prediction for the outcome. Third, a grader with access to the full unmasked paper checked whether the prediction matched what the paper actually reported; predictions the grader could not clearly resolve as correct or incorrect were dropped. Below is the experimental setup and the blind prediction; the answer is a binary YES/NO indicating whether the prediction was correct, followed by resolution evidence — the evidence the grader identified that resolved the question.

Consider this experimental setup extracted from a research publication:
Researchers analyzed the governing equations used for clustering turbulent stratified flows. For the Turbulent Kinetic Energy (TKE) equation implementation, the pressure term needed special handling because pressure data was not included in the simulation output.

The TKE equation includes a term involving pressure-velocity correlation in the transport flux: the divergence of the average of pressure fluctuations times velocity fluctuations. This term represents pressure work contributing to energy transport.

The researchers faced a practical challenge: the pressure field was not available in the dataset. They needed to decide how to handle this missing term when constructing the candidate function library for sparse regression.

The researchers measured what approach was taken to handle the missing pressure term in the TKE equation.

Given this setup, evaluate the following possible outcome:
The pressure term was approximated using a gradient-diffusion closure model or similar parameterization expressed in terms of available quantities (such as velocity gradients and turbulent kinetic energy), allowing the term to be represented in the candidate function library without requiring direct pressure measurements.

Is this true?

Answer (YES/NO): NO